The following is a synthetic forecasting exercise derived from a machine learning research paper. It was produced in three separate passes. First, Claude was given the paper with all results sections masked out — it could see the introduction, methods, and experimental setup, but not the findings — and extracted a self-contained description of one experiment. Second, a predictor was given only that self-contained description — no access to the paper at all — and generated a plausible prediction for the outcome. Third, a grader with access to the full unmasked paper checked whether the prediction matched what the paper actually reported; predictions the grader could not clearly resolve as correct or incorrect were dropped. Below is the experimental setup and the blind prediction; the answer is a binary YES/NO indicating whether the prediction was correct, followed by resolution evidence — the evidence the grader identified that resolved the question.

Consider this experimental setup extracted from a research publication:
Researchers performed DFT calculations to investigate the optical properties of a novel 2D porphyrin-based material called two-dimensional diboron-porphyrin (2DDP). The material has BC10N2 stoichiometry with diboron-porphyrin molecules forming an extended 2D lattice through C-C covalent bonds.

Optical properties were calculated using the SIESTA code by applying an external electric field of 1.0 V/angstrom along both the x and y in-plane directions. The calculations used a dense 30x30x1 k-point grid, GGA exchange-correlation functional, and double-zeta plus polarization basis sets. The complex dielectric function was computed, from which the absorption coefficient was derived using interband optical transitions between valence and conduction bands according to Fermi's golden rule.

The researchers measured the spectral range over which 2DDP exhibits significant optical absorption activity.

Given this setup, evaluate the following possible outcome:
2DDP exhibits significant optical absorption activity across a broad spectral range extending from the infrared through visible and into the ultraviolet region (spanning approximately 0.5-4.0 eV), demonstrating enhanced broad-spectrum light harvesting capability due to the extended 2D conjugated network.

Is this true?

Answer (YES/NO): NO